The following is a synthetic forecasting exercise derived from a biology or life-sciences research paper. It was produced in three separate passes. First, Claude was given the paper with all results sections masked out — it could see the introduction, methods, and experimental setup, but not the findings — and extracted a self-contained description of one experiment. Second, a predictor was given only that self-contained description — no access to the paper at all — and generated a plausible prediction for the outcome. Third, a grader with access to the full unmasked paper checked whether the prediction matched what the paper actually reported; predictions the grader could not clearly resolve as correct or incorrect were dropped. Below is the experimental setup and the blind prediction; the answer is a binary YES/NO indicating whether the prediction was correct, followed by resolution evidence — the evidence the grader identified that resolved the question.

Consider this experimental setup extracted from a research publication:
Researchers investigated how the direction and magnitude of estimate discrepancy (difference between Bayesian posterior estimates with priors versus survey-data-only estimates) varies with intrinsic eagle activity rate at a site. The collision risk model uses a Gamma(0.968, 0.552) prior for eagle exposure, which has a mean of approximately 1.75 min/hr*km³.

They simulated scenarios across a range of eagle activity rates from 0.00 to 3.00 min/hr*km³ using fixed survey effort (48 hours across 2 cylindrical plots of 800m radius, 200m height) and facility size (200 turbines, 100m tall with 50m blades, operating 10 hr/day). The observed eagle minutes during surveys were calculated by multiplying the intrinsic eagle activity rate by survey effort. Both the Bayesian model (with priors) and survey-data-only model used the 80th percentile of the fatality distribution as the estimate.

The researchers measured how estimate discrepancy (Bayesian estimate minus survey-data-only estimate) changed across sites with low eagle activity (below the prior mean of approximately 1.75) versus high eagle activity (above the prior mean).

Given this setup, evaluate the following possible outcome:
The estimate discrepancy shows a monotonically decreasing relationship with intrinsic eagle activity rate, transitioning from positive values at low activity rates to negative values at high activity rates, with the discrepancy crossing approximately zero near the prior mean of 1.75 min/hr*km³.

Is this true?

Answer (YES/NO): YES